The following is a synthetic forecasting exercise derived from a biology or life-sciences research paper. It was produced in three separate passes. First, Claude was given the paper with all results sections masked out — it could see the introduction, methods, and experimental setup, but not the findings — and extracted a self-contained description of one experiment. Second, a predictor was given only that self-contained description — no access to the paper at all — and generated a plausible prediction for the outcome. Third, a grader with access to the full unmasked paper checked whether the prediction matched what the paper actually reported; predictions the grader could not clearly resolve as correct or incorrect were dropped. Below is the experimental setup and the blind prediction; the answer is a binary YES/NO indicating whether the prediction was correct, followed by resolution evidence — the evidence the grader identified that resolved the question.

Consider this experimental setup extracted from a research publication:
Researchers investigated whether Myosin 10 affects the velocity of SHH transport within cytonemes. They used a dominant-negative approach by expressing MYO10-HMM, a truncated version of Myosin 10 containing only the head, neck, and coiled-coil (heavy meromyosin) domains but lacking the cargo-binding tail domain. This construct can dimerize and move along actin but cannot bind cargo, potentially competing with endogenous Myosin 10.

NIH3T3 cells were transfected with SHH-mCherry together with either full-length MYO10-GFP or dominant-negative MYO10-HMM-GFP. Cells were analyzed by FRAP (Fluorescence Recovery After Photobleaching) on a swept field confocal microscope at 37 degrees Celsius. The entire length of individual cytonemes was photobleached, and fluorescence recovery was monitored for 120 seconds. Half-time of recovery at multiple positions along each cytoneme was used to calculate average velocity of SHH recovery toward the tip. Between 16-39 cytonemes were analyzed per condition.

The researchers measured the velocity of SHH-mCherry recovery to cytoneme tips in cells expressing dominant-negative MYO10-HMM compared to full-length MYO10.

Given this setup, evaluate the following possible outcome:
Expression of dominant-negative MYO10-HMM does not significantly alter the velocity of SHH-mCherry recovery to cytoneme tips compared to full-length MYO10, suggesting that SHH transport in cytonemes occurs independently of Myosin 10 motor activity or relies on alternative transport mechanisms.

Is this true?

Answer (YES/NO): NO